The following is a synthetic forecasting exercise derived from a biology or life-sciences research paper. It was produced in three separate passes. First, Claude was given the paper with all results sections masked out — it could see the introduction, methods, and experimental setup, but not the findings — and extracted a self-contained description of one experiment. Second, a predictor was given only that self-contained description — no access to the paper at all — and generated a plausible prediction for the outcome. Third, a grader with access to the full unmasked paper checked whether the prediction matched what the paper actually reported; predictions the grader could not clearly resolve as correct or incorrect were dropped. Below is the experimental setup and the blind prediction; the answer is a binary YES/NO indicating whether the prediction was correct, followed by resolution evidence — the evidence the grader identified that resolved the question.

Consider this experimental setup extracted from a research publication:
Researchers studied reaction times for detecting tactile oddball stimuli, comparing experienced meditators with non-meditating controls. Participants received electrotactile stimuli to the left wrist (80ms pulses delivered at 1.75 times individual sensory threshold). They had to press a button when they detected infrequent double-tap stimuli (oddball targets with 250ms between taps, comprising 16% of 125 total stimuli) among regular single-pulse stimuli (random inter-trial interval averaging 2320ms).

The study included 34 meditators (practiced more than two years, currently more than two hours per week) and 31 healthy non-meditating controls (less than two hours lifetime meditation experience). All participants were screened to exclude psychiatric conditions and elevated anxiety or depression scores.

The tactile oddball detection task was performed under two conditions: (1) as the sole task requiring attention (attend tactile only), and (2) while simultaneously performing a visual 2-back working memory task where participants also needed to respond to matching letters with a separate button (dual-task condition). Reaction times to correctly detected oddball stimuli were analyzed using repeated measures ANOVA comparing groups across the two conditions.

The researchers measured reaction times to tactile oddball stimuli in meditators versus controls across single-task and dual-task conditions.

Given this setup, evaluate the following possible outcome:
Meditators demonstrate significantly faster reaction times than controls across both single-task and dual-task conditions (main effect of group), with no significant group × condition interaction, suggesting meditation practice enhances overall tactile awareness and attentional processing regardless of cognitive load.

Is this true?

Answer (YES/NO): NO